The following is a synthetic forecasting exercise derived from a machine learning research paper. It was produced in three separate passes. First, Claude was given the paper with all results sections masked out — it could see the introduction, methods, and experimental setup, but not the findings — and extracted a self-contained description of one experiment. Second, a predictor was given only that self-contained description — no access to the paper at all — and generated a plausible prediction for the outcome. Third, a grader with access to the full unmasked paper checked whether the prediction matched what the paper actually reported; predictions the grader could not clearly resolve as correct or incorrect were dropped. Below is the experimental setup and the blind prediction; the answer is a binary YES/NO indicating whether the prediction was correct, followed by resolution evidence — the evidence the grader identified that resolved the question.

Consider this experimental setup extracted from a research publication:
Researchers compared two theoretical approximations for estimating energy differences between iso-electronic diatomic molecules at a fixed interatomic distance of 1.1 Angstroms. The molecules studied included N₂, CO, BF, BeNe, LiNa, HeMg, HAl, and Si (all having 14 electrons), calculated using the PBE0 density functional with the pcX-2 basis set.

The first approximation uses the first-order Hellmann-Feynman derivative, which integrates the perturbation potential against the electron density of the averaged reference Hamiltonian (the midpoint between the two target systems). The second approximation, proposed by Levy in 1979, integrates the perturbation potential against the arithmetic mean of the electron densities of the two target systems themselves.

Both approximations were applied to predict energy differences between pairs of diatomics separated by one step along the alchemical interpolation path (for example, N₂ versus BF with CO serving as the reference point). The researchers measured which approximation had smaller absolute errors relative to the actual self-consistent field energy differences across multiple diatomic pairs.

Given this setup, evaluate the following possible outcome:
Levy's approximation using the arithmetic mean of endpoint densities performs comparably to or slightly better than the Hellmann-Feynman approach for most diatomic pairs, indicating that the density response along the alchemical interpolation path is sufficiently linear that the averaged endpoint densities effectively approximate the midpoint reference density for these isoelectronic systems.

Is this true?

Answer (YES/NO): NO